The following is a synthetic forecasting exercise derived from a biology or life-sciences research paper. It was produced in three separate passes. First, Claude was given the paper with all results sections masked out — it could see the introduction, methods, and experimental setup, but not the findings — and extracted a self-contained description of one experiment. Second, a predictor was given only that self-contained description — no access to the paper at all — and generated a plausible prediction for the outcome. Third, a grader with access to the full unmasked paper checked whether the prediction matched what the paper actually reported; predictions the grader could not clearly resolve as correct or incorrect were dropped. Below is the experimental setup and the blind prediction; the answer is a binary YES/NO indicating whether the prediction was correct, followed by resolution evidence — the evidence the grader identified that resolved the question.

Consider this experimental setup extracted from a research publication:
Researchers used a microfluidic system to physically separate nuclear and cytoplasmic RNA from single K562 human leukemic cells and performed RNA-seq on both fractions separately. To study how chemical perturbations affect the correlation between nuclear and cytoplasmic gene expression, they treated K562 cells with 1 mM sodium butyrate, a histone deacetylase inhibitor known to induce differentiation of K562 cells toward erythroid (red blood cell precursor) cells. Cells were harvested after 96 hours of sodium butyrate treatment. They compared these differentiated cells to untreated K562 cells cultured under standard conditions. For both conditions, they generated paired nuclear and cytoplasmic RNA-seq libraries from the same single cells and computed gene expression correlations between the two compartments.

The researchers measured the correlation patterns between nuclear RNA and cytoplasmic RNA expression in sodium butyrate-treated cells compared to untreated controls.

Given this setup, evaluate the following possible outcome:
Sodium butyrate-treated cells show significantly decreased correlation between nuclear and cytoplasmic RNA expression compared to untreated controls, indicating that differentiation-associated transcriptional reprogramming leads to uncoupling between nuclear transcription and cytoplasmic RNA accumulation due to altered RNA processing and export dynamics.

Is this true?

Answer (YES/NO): YES